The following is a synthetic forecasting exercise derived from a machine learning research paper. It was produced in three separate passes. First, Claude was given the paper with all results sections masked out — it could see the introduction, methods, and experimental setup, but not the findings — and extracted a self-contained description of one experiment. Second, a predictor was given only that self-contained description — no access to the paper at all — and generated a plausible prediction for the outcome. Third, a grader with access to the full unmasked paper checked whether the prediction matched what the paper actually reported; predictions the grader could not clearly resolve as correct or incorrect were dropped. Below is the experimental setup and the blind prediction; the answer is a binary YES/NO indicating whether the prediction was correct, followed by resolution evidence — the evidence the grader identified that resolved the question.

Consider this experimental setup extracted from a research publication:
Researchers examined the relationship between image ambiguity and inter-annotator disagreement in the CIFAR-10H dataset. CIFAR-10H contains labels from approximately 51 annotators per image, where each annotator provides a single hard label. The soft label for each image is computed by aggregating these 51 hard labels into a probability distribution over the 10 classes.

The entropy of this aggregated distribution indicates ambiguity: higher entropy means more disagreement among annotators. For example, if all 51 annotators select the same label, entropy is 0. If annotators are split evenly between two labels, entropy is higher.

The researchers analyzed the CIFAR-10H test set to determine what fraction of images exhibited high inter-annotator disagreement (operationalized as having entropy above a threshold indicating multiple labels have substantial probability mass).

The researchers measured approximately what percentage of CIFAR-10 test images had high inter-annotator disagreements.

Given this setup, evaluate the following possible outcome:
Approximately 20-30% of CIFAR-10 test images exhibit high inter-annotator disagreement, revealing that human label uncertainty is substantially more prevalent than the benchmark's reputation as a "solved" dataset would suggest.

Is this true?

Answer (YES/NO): YES